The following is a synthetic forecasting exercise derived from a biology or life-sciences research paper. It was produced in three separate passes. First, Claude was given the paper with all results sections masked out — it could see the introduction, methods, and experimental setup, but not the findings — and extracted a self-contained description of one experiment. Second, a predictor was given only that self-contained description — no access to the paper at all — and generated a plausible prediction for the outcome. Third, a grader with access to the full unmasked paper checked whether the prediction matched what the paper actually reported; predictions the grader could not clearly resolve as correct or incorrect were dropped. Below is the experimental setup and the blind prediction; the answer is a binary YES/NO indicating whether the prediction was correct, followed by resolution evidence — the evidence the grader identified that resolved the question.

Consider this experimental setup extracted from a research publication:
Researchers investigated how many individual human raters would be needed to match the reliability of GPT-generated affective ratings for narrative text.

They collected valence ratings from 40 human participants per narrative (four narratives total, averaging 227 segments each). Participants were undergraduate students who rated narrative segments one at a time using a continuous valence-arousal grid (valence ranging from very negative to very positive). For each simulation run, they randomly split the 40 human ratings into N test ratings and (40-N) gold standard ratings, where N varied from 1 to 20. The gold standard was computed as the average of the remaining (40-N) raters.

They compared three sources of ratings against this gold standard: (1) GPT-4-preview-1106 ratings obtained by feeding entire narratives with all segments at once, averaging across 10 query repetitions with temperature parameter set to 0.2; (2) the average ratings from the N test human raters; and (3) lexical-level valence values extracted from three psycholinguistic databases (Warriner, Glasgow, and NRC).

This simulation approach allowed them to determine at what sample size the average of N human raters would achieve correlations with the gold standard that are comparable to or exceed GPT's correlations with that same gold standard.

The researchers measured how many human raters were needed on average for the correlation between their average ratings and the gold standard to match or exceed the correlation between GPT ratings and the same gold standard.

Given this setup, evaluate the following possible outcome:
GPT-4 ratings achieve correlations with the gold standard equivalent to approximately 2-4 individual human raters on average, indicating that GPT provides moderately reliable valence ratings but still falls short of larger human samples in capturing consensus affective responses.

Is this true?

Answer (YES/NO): YES